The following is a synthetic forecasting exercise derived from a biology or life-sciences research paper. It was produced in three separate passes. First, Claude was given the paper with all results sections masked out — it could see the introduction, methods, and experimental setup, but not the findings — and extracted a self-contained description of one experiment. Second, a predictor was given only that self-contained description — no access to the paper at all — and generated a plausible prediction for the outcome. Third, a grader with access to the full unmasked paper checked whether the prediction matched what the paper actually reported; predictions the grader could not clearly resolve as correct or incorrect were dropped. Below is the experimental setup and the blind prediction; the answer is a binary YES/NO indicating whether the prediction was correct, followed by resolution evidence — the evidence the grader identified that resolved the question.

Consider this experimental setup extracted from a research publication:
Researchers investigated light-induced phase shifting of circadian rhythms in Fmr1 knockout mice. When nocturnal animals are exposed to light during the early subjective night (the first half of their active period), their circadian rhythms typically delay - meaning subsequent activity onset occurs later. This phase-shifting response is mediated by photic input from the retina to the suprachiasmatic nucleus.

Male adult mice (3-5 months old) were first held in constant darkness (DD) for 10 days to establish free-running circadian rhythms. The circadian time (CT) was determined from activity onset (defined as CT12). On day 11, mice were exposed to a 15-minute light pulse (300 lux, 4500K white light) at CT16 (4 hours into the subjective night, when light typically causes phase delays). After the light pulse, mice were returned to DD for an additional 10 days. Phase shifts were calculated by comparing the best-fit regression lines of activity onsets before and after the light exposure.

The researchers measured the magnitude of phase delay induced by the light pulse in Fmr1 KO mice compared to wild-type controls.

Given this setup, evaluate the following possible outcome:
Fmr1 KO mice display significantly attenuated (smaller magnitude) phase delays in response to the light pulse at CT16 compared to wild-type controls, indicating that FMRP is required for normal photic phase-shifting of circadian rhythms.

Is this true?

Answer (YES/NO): YES